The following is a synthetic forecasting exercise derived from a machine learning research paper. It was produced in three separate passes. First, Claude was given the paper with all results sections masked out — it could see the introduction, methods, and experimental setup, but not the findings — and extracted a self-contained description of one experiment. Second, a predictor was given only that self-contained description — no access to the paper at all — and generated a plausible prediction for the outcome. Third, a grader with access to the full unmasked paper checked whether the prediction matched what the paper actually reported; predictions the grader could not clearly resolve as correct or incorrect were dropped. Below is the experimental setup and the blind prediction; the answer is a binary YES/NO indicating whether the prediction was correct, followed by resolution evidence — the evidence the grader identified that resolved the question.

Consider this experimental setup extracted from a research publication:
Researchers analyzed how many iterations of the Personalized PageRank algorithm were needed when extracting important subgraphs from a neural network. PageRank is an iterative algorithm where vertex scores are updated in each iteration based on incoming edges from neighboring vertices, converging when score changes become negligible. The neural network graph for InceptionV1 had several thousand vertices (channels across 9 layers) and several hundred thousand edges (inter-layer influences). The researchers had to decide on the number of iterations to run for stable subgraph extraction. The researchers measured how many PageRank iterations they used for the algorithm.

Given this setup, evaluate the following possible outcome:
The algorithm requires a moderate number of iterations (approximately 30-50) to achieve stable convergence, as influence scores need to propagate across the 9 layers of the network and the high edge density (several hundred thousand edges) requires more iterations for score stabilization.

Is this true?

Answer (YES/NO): NO